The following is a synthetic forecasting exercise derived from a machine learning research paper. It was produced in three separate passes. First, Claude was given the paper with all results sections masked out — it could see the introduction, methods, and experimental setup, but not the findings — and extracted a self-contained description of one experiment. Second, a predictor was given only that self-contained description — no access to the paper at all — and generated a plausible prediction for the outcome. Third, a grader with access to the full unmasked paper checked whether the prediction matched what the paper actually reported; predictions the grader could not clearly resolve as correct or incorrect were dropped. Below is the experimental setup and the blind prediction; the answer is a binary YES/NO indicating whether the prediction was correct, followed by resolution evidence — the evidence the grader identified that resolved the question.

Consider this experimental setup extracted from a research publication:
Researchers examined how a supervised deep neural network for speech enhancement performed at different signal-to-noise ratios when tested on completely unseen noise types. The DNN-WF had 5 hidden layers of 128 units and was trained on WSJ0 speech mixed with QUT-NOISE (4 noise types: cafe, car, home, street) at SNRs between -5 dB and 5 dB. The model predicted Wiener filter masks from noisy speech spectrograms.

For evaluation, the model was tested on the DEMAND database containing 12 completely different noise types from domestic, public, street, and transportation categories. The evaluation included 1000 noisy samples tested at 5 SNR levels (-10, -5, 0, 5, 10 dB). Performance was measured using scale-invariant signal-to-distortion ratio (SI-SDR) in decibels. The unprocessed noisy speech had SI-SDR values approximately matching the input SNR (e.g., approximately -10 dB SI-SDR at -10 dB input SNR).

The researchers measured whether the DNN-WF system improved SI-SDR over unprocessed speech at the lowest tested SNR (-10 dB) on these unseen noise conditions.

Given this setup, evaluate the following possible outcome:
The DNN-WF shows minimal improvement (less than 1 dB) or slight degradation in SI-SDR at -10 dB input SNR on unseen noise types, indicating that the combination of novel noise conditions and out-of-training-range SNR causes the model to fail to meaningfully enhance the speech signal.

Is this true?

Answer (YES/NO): NO